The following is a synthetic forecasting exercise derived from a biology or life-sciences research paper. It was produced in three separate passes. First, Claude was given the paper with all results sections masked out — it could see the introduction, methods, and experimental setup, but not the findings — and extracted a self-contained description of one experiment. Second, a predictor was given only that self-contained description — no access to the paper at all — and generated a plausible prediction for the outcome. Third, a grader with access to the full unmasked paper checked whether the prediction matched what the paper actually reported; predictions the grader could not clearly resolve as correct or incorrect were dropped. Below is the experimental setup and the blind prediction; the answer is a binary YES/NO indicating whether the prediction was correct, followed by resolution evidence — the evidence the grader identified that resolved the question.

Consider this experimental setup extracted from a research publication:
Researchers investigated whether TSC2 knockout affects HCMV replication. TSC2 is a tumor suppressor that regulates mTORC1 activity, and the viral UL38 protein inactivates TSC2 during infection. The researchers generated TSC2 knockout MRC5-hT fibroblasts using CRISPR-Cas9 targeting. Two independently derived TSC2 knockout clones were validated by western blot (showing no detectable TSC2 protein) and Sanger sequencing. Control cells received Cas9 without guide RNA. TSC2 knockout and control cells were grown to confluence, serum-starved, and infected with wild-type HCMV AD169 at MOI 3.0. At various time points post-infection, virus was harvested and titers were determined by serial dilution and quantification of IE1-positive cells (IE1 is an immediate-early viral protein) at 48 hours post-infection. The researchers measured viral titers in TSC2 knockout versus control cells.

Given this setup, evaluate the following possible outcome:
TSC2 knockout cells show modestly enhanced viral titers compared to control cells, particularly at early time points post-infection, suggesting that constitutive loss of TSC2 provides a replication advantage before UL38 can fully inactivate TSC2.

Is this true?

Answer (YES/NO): NO